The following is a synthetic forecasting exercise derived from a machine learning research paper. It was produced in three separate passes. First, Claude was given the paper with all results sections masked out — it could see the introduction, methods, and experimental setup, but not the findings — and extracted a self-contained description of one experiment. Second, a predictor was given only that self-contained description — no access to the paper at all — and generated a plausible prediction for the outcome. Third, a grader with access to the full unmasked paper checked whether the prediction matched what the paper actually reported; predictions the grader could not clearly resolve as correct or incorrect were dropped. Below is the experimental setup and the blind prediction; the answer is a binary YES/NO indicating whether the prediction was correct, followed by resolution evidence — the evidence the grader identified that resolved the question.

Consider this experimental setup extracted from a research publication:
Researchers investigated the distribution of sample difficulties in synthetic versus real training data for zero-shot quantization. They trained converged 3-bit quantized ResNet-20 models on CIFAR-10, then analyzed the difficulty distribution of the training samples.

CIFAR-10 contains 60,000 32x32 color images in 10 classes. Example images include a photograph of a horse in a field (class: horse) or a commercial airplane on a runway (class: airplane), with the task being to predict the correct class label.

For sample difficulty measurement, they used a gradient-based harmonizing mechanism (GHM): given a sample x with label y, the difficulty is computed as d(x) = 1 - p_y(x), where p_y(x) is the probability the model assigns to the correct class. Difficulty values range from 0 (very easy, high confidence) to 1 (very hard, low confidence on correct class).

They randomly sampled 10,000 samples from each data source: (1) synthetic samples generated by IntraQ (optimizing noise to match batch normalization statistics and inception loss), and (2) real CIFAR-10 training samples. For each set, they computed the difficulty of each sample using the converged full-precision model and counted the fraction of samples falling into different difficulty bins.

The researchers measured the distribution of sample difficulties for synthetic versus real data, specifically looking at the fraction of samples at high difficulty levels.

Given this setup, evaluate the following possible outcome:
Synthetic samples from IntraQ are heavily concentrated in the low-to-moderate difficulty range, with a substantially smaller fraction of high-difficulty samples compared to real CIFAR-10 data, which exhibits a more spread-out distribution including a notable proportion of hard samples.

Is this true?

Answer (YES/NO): YES